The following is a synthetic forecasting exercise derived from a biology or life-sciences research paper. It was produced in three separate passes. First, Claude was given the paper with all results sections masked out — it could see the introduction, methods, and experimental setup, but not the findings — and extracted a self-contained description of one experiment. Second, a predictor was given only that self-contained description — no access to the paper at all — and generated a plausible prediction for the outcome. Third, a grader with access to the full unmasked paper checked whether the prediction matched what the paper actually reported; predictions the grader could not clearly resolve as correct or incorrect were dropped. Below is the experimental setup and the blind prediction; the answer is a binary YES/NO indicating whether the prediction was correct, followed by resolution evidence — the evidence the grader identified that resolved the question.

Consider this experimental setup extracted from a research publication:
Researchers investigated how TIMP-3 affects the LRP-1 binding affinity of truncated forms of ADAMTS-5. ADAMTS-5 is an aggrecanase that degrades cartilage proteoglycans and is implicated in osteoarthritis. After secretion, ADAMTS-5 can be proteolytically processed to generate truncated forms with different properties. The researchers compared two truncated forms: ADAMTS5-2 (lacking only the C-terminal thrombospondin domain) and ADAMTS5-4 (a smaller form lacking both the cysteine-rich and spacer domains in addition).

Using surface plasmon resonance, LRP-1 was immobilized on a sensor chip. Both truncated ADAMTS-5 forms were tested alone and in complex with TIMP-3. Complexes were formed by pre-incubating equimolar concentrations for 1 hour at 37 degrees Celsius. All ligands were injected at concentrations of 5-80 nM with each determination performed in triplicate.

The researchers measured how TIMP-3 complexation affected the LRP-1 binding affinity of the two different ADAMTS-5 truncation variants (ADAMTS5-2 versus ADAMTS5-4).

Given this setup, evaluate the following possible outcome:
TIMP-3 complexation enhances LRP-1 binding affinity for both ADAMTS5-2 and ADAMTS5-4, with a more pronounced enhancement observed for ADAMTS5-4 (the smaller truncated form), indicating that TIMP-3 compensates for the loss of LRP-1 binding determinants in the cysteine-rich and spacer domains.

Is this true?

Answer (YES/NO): NO